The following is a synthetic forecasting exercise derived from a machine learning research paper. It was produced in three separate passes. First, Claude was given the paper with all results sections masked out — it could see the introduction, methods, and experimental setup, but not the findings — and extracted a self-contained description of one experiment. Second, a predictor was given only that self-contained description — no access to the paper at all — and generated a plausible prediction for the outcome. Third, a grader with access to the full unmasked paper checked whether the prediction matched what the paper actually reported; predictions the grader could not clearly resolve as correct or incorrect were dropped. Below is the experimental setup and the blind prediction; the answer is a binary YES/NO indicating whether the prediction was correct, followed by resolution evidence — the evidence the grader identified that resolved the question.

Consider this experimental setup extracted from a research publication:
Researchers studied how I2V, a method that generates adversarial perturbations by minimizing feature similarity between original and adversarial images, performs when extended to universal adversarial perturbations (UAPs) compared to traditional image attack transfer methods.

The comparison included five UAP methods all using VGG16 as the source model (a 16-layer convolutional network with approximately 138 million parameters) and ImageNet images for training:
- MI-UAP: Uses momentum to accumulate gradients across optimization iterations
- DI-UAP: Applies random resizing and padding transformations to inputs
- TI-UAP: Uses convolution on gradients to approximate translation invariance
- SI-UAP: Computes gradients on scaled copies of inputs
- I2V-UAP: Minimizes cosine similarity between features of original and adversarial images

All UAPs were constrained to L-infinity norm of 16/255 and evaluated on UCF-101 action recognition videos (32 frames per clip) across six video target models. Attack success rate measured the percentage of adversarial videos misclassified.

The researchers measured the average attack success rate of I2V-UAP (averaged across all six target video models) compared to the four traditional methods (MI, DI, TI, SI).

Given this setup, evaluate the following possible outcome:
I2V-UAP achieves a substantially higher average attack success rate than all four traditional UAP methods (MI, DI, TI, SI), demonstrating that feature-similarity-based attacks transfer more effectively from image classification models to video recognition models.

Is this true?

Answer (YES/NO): NO